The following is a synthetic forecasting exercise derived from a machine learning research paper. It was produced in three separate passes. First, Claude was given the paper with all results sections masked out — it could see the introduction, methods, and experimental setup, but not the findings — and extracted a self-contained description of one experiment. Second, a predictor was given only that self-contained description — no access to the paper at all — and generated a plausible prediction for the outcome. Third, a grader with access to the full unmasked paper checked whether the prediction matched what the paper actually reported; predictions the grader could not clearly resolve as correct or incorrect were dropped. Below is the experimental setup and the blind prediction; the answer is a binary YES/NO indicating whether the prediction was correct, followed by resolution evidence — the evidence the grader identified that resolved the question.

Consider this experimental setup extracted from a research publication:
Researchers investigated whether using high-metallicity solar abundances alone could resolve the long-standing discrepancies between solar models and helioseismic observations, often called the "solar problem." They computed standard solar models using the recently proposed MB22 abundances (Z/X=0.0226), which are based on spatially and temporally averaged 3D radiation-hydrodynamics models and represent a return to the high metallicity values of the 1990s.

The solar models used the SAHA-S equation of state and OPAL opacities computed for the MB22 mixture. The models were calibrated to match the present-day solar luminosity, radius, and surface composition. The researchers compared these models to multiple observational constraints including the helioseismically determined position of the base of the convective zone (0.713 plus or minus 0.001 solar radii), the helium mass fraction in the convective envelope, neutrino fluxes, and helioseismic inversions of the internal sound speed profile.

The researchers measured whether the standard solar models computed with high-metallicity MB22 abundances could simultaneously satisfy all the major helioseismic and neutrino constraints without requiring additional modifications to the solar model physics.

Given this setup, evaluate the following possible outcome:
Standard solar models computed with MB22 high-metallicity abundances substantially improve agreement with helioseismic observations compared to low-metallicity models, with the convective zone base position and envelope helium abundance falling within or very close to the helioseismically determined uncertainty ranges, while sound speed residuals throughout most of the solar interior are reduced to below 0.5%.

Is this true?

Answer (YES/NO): NO